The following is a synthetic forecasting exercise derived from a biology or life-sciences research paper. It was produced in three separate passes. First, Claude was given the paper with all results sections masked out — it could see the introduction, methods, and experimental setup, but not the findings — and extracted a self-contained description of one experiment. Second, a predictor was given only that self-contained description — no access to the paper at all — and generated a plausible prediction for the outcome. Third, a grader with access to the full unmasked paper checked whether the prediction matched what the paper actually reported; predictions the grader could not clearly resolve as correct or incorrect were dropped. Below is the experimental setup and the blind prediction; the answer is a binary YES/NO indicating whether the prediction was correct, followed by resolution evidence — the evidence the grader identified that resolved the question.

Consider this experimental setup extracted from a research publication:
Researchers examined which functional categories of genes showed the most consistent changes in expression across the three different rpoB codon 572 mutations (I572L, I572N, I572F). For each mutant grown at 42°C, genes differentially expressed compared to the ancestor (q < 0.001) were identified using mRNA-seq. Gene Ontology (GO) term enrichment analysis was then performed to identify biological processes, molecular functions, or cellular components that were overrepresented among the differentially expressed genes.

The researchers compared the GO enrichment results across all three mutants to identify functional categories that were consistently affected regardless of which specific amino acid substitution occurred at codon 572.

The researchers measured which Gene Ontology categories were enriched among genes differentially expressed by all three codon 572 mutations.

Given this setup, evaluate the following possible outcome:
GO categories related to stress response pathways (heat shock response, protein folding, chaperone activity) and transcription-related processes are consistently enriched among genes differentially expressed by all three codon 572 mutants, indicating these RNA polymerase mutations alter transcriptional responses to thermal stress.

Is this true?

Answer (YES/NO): NO